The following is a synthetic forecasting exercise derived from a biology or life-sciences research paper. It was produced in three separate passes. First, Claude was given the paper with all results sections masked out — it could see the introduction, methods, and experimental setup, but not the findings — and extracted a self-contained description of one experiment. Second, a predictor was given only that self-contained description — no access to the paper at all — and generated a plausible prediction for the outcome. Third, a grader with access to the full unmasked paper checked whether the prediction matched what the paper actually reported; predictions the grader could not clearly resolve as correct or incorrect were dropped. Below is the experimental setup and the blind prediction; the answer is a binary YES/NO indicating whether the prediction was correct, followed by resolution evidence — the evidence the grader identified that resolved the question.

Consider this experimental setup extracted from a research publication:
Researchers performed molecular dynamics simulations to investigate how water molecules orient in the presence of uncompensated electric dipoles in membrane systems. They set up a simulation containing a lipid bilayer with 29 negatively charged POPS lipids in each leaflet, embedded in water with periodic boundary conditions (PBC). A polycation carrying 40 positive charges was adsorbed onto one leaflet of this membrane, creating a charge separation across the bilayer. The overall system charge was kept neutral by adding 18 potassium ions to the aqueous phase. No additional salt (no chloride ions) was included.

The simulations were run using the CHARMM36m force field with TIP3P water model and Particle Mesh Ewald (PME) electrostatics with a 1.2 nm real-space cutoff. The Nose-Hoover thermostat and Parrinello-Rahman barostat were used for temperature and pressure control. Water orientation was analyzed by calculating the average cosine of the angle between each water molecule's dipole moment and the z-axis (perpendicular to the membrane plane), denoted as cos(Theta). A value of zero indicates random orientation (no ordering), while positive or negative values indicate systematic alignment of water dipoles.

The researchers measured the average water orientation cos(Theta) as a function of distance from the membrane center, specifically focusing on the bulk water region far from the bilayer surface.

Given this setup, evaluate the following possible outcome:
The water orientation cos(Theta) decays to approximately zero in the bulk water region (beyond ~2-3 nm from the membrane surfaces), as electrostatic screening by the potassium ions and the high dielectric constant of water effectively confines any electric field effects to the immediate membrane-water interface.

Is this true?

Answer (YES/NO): NO